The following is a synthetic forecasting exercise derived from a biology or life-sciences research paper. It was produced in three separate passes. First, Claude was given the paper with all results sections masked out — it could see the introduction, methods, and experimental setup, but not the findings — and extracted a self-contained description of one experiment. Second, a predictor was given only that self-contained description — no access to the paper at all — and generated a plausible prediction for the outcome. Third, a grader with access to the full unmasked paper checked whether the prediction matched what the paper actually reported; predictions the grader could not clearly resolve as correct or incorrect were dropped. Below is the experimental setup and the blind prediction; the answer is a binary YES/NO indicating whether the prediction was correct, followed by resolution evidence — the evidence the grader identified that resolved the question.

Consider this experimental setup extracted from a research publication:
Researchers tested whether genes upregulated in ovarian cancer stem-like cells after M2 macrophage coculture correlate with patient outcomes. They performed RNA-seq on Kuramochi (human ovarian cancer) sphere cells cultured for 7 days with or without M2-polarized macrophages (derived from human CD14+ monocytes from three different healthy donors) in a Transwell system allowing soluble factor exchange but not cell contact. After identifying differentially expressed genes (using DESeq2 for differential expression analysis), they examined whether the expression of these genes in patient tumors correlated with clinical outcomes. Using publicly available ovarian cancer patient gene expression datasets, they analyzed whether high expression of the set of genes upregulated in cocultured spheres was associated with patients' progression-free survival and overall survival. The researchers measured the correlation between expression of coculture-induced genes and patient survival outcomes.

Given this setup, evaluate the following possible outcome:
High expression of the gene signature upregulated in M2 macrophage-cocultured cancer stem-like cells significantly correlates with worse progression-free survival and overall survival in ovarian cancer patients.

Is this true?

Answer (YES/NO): YES